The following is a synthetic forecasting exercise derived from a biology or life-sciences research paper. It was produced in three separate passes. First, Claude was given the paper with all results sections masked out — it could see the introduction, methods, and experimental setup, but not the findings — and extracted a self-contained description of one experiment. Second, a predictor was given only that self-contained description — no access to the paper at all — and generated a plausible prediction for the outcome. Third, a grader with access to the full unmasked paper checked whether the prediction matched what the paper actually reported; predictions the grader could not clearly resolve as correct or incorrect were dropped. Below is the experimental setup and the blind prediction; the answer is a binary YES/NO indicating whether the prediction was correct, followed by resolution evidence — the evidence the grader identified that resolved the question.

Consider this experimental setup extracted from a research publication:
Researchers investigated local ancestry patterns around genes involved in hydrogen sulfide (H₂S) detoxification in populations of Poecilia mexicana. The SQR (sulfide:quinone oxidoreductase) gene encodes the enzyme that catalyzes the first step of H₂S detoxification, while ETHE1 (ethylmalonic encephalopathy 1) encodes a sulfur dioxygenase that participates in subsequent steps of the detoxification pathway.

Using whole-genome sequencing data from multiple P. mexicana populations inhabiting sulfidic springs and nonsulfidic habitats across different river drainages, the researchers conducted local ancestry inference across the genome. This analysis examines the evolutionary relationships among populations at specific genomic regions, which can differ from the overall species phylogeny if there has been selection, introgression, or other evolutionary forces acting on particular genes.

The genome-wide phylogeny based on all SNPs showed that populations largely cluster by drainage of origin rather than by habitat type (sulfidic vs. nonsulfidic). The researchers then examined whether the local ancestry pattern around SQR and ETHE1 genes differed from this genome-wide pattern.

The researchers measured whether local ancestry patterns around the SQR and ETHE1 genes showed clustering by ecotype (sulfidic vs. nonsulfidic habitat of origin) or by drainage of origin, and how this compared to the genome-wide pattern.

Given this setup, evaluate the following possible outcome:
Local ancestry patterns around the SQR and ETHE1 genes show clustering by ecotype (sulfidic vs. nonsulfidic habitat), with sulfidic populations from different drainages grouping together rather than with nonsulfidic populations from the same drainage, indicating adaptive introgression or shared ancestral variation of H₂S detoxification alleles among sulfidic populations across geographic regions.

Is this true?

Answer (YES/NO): YES